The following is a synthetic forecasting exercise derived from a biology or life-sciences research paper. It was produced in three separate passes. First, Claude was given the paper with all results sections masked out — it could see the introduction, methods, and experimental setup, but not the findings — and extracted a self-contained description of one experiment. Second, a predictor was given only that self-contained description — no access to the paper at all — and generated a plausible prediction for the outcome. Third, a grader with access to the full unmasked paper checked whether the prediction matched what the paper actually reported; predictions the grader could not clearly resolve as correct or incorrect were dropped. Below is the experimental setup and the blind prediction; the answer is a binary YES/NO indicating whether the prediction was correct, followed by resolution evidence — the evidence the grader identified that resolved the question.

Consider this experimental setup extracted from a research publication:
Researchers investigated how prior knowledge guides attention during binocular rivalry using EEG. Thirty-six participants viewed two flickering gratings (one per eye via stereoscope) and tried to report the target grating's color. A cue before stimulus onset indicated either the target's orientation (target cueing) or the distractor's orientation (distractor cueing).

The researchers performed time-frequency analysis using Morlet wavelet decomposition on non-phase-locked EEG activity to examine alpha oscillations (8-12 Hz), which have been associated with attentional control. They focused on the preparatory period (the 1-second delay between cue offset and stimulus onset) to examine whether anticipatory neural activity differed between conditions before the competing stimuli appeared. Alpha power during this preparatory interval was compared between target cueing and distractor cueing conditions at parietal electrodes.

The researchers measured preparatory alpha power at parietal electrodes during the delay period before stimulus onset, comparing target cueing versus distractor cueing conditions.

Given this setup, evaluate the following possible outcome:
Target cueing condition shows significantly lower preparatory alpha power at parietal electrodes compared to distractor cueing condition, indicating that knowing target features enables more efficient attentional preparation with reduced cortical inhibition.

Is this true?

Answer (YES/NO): YES